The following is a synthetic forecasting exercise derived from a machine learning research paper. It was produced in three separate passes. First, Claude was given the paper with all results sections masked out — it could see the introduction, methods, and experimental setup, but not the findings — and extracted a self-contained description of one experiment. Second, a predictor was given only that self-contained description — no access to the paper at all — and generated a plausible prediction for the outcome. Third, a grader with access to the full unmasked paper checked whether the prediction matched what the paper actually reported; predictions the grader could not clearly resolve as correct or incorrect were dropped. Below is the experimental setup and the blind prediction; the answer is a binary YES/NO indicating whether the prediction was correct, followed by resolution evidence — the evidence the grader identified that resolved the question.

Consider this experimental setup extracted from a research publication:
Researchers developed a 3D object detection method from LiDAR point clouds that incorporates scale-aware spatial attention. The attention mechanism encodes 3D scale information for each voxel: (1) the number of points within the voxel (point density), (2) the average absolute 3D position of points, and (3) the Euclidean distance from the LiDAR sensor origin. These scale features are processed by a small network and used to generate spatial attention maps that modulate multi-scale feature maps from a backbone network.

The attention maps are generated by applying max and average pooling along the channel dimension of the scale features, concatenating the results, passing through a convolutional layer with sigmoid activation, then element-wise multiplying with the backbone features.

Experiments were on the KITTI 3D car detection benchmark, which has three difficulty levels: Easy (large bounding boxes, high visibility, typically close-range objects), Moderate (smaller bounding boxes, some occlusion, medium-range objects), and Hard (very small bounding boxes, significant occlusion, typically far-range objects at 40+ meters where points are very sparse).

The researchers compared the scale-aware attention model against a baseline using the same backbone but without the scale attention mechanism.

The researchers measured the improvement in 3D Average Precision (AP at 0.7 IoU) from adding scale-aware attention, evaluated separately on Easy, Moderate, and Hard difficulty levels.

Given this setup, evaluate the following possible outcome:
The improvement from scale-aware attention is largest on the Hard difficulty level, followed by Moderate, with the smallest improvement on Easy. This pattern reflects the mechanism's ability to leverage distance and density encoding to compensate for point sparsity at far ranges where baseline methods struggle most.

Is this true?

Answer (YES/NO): NO